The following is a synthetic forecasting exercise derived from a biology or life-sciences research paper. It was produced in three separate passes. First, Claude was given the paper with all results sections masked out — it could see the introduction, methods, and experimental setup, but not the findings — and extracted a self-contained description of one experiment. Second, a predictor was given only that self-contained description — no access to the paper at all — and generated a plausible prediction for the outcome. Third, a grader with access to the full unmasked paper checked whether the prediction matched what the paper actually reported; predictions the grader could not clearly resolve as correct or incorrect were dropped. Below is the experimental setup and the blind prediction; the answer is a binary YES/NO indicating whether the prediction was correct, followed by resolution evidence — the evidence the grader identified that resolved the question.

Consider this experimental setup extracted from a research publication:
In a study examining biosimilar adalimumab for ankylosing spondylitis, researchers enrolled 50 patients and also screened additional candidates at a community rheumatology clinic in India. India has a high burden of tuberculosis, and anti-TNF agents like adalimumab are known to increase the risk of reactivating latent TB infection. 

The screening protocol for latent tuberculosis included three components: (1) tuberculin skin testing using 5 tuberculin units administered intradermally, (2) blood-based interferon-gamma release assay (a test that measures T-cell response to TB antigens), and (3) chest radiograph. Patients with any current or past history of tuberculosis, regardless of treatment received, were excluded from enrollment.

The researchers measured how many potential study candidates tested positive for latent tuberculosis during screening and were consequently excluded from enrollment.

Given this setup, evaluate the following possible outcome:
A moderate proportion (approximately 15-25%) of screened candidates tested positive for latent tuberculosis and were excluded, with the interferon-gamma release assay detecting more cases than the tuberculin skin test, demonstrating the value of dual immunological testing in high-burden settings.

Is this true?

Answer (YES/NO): NO